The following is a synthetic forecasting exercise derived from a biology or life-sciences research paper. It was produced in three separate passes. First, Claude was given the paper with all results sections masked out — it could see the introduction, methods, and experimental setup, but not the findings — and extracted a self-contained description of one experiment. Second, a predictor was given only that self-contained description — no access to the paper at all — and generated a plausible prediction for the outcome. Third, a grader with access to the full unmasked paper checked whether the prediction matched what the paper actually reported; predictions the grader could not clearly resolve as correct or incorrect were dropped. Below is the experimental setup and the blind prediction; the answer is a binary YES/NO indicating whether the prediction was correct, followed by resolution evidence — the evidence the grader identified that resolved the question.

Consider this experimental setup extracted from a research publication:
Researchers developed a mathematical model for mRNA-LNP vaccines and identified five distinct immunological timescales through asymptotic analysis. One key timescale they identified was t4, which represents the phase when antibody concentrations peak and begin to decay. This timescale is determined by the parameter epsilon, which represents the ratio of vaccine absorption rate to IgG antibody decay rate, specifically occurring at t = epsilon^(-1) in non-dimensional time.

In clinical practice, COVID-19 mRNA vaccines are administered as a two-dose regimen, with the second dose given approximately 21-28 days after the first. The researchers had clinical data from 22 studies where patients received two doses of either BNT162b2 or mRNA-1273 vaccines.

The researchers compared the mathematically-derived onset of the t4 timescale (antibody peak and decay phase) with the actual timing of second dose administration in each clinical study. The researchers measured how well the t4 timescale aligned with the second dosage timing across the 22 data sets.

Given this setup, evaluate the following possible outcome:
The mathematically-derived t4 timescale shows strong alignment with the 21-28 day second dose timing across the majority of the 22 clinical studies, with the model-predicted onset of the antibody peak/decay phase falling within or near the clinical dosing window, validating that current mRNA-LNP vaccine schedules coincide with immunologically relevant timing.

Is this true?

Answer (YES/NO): YES